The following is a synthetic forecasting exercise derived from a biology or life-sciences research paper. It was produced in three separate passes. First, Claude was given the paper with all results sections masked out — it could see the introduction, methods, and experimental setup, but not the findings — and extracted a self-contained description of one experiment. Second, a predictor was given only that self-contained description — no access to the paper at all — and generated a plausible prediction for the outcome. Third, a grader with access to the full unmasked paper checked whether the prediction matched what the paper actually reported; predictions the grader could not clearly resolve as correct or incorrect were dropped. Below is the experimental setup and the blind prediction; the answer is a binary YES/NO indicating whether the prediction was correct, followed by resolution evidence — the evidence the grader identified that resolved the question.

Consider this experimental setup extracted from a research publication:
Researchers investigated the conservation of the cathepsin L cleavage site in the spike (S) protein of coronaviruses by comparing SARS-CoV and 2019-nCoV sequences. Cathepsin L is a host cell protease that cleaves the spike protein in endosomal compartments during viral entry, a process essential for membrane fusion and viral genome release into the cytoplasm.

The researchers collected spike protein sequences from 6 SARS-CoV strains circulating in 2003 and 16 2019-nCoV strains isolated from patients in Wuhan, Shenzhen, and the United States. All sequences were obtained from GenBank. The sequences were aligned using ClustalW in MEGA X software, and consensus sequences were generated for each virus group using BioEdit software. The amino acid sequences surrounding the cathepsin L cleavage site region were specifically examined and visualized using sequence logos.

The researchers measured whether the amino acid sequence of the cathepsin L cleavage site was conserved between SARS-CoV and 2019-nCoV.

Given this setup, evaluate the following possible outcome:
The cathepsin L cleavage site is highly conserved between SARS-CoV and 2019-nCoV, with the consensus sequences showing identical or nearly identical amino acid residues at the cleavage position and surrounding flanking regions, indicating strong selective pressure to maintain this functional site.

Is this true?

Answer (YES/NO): YES